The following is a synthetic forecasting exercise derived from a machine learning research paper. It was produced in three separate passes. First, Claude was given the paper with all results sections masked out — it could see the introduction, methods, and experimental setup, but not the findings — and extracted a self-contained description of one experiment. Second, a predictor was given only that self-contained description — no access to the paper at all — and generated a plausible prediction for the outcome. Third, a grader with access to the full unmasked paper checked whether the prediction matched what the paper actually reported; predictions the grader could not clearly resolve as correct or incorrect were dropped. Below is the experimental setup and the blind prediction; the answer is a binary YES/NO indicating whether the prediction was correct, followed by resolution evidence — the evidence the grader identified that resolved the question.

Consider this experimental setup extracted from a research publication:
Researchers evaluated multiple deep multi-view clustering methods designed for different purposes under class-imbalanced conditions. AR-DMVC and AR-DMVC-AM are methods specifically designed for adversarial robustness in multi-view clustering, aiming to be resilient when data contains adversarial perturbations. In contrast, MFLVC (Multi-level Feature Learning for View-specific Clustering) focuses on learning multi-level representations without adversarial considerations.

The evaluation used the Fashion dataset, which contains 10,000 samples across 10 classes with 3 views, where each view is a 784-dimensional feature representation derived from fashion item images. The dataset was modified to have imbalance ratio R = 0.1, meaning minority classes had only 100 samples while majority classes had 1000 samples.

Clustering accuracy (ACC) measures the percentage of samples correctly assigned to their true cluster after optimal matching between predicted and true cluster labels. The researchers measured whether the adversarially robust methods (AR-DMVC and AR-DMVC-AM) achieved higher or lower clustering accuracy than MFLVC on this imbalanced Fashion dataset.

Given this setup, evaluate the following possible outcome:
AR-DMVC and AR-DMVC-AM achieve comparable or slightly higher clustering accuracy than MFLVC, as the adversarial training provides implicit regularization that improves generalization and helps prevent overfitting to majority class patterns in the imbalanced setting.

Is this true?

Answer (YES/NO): NO